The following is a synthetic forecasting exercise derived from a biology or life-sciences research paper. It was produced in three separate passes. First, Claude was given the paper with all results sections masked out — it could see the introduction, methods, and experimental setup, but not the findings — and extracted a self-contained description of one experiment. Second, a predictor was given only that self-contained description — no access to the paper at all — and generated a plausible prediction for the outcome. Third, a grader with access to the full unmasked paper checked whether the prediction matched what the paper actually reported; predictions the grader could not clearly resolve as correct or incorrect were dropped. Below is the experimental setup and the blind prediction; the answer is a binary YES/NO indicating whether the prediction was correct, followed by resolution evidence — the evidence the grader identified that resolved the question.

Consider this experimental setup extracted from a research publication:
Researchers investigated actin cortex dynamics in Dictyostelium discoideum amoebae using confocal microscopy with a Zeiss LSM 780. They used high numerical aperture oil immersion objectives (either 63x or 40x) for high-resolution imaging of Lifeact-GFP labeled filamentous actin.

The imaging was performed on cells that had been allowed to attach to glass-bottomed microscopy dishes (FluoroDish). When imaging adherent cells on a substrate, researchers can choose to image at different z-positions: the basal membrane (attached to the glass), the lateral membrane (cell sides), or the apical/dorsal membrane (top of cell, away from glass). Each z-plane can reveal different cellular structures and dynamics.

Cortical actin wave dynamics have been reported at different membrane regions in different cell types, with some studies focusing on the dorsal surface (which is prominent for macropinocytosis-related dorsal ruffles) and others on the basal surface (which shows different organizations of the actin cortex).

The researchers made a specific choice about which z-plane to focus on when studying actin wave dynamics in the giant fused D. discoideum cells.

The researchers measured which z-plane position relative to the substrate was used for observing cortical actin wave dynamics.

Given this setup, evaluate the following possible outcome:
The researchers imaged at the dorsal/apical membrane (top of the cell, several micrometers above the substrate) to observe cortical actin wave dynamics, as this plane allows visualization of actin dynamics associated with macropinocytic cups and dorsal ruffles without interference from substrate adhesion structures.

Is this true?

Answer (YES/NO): NO